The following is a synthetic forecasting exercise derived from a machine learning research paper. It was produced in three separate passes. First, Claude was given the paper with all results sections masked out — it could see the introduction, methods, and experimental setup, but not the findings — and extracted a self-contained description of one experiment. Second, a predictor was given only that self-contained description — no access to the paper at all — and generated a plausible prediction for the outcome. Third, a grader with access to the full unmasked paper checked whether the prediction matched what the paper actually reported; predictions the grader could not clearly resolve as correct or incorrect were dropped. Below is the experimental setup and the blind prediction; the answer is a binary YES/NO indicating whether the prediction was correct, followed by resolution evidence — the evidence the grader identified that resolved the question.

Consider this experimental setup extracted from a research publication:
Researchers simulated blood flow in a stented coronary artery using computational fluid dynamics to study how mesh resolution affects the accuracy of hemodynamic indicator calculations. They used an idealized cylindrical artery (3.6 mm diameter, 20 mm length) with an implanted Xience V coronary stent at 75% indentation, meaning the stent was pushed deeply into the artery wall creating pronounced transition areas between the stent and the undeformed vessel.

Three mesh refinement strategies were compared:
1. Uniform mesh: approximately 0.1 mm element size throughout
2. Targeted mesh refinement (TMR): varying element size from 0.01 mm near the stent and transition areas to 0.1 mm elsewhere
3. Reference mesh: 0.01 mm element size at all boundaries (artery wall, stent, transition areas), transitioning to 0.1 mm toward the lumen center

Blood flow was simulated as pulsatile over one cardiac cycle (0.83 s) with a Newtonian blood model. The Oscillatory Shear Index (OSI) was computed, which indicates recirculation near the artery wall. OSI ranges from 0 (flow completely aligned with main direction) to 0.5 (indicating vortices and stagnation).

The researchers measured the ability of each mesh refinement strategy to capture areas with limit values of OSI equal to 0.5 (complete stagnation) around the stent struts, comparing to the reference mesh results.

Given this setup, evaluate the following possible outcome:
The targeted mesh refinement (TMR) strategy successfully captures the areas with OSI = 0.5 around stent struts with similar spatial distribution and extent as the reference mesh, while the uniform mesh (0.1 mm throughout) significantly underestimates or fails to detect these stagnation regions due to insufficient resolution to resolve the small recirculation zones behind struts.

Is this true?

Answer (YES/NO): YES